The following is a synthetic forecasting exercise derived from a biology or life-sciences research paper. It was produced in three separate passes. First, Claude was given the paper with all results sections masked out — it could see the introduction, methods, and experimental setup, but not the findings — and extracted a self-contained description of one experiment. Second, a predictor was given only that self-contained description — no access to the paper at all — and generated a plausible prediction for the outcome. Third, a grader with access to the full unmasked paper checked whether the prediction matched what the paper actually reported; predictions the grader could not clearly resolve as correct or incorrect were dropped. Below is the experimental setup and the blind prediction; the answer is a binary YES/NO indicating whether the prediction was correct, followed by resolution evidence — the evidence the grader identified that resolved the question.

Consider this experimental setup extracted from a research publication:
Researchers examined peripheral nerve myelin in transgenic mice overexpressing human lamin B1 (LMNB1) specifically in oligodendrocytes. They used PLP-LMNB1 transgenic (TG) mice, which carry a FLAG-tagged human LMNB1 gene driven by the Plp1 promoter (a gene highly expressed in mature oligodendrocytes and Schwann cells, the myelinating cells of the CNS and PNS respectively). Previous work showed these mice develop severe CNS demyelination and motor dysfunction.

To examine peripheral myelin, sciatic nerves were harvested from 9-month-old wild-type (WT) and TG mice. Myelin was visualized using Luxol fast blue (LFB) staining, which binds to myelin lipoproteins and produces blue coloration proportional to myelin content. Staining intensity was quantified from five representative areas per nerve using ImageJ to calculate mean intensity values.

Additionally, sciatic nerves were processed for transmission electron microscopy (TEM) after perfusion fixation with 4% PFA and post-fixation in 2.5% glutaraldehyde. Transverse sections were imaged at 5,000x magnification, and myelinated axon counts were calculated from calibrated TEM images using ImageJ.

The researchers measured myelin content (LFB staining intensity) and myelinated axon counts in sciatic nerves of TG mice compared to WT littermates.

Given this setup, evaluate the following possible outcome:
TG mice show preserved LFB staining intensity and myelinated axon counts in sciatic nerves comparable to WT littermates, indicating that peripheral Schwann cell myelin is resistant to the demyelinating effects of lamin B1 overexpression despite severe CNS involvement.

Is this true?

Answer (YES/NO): NO